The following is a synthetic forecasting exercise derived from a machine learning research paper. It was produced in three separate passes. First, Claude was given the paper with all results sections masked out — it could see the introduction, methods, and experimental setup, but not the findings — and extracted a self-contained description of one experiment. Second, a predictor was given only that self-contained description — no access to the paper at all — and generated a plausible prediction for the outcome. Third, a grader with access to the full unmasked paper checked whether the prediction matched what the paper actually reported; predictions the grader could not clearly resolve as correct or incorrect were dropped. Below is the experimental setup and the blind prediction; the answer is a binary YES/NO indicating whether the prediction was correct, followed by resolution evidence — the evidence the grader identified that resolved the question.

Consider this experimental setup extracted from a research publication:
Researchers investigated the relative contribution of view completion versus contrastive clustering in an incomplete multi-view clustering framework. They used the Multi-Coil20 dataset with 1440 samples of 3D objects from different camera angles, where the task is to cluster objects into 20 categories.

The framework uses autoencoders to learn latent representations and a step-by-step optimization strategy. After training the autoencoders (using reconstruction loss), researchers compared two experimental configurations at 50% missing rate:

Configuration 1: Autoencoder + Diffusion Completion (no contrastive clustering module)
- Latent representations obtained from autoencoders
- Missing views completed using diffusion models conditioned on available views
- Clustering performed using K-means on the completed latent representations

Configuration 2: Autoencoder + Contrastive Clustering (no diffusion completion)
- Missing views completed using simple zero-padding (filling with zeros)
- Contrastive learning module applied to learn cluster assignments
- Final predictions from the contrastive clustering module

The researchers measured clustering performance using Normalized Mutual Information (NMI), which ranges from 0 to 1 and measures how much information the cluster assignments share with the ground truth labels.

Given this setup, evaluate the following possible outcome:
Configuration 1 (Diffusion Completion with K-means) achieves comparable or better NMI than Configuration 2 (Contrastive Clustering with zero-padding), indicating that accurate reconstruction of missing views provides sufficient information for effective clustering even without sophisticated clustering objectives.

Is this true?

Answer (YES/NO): YES